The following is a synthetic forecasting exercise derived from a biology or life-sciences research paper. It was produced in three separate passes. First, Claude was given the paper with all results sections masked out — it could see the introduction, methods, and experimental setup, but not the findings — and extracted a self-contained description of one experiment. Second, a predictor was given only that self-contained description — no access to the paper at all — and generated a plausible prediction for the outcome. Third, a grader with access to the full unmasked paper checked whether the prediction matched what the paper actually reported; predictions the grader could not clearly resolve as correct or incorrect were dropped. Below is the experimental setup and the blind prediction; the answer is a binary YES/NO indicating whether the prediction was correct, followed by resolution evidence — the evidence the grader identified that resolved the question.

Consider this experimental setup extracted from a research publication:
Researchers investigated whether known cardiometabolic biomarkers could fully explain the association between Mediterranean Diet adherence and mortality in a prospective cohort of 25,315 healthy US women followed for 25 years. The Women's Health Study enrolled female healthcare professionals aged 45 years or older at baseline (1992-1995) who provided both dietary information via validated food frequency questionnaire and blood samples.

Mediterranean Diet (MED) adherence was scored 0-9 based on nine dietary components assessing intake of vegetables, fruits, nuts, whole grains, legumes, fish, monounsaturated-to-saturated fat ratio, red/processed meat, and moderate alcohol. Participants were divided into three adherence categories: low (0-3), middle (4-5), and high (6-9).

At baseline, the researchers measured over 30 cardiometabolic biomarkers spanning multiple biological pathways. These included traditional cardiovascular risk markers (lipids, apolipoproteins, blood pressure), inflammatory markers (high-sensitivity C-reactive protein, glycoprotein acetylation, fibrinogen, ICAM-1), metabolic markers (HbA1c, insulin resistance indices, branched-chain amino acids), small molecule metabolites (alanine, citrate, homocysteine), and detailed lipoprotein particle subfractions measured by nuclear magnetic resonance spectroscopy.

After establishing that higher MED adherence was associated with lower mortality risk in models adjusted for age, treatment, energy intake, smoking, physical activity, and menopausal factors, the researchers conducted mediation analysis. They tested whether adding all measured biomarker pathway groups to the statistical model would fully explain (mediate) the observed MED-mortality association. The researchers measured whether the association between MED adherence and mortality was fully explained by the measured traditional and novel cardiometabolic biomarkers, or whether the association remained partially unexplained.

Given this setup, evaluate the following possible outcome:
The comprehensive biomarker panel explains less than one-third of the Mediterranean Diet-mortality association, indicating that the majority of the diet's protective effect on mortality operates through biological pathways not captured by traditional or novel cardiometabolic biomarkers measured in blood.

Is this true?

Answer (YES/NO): YES